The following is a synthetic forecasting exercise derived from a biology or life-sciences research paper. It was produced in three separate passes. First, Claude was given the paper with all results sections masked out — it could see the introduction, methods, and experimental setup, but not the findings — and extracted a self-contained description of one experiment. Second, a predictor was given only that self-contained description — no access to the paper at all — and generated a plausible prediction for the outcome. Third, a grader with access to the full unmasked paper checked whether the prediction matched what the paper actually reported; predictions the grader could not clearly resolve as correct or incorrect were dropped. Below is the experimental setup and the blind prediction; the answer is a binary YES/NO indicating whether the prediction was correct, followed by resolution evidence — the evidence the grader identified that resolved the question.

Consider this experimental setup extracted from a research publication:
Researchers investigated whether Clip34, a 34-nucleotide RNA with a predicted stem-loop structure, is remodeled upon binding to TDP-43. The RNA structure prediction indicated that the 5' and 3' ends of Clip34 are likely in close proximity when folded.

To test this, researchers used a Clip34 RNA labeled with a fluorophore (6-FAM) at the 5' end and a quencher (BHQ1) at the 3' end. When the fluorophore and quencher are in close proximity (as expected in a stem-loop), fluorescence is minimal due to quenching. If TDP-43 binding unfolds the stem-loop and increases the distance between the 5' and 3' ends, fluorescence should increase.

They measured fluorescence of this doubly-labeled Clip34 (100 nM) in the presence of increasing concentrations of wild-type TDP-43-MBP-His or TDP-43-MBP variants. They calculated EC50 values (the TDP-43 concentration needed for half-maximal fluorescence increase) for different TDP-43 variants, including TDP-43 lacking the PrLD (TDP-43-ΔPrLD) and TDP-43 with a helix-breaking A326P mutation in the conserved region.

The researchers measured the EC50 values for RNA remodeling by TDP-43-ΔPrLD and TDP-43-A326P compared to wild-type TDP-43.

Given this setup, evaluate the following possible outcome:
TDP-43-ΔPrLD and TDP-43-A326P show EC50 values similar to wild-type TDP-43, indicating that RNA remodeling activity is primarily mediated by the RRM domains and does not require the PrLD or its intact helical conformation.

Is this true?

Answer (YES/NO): NO